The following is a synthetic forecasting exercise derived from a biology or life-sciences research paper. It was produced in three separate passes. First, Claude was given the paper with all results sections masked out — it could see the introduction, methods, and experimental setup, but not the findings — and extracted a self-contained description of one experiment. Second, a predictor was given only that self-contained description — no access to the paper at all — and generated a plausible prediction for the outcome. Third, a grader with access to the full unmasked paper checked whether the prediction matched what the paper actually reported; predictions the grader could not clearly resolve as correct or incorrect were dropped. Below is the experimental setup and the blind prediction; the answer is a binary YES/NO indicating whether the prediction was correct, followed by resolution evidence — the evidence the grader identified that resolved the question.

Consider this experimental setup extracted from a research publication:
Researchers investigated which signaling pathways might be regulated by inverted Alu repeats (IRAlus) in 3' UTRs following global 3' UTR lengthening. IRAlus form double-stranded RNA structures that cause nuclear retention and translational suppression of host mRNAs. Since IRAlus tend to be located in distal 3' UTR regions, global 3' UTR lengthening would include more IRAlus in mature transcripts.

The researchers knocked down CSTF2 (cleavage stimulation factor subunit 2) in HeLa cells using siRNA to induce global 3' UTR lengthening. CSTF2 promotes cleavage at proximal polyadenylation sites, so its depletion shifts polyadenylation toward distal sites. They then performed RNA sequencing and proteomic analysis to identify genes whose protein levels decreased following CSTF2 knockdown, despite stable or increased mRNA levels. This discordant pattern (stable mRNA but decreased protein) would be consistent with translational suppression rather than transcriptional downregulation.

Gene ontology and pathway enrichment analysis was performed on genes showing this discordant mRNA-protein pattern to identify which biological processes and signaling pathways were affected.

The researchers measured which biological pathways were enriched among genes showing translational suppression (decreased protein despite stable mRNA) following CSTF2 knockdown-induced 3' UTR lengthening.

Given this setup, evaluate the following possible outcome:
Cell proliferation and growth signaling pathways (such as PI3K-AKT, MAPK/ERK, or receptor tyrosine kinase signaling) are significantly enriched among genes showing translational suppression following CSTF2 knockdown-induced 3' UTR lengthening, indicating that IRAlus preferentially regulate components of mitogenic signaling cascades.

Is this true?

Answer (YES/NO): NO